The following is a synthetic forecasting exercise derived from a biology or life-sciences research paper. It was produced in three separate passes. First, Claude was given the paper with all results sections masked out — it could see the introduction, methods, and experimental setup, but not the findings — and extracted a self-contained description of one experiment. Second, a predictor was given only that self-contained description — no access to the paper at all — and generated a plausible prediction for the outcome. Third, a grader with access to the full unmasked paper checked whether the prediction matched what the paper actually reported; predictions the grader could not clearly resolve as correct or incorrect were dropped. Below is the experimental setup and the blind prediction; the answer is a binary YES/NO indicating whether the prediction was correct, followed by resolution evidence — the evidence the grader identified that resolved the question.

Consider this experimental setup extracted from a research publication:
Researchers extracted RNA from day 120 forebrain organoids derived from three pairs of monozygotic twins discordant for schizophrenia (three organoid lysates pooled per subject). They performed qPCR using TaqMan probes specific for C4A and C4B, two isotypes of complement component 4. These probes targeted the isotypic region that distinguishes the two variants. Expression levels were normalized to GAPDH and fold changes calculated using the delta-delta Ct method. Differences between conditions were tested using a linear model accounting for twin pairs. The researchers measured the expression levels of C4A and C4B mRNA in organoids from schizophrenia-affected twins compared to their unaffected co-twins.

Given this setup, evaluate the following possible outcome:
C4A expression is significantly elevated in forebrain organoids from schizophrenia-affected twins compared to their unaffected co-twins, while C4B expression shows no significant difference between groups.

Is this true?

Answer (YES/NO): YES